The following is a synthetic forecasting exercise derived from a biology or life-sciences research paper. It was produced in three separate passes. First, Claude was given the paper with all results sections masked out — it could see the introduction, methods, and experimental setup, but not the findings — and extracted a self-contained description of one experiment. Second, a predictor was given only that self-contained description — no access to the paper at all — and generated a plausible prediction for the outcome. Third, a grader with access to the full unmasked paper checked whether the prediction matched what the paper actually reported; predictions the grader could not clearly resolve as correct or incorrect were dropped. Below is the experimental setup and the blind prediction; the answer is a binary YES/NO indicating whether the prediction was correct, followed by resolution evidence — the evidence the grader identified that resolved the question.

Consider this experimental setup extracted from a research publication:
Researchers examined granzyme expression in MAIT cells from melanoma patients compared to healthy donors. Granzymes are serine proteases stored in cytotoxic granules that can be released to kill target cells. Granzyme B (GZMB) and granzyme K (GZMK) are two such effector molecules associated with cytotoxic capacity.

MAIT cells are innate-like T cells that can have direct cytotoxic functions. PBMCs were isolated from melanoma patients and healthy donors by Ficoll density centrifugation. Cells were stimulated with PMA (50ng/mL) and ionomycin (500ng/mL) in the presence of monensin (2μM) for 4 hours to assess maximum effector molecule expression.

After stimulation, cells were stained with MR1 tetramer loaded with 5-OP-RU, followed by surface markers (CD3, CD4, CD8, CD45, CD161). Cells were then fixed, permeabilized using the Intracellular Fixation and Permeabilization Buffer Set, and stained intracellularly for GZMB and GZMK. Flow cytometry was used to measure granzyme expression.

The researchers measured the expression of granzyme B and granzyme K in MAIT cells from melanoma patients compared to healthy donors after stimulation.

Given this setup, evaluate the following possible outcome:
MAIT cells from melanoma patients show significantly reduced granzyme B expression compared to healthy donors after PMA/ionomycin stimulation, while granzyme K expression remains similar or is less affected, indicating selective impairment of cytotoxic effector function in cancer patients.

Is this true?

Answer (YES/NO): NO